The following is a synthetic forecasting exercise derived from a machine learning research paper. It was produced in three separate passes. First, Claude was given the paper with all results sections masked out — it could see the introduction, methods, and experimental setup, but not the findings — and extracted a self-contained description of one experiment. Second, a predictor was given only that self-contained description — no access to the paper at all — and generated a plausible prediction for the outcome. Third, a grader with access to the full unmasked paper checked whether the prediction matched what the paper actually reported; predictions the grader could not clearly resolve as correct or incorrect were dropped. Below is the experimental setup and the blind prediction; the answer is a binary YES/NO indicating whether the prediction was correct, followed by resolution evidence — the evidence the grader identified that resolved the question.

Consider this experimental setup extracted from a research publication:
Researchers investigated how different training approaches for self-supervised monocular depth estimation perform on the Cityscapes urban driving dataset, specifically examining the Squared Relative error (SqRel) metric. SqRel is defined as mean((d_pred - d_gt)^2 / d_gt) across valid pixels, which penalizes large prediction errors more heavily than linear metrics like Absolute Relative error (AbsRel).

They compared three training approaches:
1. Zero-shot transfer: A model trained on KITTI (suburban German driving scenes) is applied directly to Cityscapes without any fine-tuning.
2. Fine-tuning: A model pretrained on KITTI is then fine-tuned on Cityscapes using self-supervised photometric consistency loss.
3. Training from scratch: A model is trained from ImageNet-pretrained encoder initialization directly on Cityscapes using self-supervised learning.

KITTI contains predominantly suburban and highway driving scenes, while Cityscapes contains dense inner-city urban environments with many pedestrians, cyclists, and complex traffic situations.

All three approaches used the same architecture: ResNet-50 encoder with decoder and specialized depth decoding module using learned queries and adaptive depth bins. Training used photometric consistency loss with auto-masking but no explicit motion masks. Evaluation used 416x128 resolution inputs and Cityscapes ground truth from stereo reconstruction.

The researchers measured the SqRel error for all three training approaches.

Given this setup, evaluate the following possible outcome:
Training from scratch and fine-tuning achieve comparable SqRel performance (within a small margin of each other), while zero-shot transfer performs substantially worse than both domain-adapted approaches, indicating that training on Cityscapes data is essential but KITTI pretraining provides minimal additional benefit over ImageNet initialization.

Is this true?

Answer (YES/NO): NO